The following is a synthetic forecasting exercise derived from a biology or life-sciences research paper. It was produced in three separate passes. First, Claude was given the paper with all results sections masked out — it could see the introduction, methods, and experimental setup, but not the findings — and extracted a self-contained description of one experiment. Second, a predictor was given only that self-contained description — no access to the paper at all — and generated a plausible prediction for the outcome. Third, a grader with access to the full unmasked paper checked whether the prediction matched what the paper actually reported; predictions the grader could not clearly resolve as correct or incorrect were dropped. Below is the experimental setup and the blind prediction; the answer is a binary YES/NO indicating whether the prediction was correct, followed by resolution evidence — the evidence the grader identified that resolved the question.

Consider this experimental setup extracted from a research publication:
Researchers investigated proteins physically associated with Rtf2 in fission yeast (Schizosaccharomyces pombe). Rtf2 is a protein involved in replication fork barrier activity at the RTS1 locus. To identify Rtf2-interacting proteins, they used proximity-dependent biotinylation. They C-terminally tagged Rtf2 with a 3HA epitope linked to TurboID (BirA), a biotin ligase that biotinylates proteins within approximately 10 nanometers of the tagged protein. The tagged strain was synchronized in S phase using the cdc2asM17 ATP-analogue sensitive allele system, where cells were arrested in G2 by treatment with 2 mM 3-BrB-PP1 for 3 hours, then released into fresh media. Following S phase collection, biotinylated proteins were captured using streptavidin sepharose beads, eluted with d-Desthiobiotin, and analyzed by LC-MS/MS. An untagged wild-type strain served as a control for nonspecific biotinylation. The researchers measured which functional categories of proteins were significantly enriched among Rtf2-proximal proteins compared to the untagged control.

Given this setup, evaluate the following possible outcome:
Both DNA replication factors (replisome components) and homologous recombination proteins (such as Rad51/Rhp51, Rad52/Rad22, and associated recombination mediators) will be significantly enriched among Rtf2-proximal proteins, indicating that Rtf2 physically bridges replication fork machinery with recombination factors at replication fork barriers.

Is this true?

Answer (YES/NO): NO